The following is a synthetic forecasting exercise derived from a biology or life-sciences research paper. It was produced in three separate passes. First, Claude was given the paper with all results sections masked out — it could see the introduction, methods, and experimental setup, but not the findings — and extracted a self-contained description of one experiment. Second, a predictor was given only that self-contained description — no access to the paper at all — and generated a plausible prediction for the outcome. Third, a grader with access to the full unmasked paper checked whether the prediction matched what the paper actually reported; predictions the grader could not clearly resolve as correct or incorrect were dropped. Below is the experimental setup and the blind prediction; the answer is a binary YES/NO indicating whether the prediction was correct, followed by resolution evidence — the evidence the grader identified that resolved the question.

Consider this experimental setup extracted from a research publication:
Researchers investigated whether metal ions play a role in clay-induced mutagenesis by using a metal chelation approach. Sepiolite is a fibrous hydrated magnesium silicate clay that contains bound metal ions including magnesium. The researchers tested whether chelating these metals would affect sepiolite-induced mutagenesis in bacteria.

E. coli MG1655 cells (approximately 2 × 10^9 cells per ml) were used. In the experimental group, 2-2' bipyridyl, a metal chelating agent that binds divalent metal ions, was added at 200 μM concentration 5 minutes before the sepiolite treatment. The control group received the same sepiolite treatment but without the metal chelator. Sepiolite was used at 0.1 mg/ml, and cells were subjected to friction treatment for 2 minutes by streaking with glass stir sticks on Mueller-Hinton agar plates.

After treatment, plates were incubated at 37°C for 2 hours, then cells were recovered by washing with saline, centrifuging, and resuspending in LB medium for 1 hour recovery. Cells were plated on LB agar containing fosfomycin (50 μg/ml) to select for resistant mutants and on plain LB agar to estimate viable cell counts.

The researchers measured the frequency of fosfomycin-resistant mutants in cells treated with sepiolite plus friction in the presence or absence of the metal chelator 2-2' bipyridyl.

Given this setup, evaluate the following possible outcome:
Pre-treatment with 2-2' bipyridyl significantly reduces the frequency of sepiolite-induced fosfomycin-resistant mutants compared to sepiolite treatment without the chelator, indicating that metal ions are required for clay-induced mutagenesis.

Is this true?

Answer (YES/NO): NO